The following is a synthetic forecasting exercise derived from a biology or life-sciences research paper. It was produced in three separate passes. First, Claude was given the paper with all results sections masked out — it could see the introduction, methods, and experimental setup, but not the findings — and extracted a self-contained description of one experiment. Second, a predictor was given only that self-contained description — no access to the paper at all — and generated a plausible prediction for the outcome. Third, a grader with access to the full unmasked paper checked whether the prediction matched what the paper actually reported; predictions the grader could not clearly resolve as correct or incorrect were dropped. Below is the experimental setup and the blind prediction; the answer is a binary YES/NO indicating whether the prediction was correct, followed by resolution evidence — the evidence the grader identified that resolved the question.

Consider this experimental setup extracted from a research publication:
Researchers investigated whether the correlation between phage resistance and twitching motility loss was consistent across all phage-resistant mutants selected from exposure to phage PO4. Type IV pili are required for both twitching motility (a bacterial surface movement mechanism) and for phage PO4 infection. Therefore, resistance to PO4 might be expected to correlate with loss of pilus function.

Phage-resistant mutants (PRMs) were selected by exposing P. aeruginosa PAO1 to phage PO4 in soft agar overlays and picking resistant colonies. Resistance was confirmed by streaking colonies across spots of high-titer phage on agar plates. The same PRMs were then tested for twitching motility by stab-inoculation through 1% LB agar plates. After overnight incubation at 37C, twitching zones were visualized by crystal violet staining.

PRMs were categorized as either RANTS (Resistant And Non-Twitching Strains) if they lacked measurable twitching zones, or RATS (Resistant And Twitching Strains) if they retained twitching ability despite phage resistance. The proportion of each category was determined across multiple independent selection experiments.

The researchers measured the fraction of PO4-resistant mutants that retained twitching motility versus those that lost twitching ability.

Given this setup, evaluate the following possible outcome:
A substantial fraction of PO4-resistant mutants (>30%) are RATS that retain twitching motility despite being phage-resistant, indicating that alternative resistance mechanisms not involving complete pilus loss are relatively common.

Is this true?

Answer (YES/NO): NO